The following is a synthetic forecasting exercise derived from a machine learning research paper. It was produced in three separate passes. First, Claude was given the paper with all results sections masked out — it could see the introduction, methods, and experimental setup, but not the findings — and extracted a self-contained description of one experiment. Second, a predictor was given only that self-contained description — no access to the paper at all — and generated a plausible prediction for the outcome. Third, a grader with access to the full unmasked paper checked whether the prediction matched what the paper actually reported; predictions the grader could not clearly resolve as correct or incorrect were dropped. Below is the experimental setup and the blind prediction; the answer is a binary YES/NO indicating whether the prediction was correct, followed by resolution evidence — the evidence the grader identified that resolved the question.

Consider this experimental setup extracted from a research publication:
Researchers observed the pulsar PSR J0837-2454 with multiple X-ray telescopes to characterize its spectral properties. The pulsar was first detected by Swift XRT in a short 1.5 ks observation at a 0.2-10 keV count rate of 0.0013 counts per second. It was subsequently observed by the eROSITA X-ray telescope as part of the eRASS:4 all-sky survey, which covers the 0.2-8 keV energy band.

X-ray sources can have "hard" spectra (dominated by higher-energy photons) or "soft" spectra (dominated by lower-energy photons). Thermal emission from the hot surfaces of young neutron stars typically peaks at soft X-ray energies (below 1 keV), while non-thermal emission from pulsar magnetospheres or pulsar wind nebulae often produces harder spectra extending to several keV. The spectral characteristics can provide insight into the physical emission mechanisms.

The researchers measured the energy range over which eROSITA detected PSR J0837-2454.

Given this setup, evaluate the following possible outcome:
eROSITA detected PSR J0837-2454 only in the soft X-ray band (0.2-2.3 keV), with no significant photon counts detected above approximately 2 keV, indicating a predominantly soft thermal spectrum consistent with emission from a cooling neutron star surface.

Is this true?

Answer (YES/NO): NO